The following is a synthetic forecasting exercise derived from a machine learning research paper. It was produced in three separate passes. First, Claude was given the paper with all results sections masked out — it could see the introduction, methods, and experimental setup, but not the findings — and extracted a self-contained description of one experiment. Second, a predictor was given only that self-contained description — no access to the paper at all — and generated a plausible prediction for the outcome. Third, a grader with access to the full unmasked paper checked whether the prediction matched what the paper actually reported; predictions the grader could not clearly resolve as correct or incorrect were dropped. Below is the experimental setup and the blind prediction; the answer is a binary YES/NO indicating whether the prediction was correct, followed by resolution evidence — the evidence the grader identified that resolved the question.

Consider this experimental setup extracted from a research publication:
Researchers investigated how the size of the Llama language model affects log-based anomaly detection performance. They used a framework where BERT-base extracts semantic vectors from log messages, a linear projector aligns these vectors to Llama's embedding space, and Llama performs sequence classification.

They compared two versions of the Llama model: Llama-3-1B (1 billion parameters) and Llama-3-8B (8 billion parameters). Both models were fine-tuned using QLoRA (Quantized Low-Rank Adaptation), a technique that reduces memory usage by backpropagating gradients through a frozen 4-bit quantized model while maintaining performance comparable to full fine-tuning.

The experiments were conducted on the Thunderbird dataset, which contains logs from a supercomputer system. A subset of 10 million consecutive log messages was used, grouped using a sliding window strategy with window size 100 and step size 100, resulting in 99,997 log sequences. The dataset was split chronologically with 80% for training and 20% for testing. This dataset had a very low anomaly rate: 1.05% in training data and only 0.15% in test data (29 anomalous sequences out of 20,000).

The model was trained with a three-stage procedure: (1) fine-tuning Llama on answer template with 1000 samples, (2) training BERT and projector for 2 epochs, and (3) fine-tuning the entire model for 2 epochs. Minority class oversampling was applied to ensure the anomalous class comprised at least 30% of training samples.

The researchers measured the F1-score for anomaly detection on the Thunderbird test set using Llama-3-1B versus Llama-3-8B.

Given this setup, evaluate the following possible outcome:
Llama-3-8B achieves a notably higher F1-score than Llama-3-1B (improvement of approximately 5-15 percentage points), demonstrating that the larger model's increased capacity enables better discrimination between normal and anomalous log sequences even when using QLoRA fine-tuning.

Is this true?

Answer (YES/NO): NO